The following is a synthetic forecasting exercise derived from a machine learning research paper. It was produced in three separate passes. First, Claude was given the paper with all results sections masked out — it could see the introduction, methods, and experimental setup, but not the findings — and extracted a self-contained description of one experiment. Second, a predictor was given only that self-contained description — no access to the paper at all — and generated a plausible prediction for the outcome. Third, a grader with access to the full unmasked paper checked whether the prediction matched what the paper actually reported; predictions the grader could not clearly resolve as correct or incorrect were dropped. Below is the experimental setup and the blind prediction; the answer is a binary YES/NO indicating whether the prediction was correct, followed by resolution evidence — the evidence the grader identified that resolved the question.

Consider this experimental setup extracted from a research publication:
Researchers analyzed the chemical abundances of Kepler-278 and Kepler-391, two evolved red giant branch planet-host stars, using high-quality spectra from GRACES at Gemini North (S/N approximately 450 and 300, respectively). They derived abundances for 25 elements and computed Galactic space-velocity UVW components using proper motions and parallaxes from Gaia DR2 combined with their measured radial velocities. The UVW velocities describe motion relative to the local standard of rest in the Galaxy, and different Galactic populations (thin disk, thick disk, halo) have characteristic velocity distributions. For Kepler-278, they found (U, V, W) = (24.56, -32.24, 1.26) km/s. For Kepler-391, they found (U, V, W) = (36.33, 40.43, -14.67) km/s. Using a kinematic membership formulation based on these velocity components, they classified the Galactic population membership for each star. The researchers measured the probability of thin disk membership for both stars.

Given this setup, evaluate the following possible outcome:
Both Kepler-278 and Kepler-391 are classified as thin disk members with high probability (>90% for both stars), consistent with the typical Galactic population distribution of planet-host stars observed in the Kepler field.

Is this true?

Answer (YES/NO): YES